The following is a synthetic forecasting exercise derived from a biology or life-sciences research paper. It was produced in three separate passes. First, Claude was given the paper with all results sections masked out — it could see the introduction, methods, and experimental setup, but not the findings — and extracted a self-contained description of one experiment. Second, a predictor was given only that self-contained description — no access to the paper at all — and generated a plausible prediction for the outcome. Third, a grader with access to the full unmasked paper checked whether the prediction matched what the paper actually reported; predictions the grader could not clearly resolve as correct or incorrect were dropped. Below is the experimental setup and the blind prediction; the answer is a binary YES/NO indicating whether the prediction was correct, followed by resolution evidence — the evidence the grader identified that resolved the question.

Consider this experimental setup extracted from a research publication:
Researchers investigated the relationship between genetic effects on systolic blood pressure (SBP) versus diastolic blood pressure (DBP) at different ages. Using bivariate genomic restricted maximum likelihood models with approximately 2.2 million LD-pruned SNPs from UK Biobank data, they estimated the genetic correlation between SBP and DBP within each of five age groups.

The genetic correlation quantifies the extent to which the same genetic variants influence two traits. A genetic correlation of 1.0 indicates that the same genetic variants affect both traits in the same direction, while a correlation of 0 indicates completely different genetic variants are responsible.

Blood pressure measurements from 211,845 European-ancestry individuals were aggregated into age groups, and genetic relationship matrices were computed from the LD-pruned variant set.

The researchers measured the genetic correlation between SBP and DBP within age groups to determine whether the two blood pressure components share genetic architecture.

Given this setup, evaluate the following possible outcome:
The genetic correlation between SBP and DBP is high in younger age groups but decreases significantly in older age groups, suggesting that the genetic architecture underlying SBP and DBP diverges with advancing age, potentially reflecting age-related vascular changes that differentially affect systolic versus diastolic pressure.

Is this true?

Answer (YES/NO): NO